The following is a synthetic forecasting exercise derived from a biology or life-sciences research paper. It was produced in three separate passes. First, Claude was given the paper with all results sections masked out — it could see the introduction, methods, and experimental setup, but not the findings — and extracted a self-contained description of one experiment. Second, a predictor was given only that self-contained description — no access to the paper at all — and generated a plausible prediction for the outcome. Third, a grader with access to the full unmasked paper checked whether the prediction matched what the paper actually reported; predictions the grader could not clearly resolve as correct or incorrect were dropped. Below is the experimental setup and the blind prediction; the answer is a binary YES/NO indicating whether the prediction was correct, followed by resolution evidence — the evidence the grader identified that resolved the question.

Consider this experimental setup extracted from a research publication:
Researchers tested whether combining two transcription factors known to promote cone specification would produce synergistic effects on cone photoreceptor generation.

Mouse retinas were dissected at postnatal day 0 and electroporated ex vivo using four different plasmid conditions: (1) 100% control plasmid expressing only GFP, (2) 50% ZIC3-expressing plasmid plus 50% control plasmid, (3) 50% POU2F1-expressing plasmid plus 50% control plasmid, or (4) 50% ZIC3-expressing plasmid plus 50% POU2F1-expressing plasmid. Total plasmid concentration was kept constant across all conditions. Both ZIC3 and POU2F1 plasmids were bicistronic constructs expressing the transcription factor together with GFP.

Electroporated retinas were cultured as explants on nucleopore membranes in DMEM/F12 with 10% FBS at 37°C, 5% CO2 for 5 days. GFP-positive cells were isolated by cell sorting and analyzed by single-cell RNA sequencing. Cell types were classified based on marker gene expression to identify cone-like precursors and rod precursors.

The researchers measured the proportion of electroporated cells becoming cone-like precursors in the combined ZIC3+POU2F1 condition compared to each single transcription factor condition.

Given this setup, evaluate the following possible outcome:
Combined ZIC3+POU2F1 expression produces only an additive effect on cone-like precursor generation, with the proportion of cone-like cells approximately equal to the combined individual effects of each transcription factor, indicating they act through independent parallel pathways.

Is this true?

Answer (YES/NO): NO